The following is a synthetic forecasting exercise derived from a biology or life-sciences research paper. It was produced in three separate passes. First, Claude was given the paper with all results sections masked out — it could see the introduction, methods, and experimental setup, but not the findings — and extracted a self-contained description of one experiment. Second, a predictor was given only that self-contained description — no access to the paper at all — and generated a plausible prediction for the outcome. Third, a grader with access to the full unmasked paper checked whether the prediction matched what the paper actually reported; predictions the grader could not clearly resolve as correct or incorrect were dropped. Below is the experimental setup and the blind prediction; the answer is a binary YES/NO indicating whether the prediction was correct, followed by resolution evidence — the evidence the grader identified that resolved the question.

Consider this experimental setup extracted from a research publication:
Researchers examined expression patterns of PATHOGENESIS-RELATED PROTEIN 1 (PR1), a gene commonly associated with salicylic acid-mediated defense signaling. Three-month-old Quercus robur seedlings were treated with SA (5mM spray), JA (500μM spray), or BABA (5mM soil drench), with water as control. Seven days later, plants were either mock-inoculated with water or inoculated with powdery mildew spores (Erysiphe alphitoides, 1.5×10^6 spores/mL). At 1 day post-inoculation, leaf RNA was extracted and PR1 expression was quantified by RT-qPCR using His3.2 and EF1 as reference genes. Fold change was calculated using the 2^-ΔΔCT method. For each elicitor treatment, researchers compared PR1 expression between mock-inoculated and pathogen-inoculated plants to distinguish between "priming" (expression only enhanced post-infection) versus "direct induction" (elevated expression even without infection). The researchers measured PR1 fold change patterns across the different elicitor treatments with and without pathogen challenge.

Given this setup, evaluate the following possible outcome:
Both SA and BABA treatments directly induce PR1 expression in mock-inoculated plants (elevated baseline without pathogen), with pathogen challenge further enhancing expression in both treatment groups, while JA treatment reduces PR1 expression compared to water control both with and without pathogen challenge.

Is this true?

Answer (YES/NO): NO